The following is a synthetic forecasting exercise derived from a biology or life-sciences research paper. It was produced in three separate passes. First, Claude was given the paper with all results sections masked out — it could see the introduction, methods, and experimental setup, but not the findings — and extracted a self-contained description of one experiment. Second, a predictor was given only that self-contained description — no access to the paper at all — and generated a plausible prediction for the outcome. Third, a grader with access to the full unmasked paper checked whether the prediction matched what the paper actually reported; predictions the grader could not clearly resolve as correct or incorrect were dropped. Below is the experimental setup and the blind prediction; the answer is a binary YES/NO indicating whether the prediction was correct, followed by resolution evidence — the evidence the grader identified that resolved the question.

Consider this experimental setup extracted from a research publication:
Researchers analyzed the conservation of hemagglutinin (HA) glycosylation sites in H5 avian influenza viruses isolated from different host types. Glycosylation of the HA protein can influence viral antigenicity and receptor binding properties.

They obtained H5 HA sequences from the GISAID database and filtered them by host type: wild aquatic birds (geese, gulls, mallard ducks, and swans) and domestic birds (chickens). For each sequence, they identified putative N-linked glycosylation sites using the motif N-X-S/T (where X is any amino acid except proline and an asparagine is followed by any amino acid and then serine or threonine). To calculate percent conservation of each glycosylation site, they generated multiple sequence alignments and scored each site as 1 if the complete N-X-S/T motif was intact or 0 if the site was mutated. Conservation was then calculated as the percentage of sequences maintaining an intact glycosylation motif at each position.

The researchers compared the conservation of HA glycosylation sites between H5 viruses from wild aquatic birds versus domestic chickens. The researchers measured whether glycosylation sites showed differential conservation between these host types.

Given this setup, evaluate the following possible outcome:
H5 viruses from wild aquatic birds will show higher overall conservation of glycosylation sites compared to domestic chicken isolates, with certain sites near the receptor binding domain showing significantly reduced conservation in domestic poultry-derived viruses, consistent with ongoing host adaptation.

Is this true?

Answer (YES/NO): NO